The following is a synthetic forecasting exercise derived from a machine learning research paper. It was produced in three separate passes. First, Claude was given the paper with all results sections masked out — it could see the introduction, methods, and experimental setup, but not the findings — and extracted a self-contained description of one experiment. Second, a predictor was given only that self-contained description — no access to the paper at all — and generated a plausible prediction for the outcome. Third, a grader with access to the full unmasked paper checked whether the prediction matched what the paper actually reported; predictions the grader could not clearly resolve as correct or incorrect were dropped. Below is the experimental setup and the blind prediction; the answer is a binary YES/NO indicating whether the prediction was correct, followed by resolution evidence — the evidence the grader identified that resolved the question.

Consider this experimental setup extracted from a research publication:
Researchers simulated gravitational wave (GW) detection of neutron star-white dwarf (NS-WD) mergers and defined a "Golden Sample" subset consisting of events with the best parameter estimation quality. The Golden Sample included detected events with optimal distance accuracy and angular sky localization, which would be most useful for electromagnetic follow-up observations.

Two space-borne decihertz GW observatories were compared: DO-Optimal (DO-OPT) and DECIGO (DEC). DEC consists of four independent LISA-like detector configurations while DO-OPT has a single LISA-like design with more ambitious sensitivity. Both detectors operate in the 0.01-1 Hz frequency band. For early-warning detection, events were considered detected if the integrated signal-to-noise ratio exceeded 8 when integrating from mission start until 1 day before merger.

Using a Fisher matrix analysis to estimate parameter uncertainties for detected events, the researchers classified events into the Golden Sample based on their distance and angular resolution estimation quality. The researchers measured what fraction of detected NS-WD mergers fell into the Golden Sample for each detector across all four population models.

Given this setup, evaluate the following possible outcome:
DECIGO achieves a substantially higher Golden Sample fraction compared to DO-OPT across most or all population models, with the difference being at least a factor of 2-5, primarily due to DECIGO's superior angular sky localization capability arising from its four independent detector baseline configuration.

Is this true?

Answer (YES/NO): NO